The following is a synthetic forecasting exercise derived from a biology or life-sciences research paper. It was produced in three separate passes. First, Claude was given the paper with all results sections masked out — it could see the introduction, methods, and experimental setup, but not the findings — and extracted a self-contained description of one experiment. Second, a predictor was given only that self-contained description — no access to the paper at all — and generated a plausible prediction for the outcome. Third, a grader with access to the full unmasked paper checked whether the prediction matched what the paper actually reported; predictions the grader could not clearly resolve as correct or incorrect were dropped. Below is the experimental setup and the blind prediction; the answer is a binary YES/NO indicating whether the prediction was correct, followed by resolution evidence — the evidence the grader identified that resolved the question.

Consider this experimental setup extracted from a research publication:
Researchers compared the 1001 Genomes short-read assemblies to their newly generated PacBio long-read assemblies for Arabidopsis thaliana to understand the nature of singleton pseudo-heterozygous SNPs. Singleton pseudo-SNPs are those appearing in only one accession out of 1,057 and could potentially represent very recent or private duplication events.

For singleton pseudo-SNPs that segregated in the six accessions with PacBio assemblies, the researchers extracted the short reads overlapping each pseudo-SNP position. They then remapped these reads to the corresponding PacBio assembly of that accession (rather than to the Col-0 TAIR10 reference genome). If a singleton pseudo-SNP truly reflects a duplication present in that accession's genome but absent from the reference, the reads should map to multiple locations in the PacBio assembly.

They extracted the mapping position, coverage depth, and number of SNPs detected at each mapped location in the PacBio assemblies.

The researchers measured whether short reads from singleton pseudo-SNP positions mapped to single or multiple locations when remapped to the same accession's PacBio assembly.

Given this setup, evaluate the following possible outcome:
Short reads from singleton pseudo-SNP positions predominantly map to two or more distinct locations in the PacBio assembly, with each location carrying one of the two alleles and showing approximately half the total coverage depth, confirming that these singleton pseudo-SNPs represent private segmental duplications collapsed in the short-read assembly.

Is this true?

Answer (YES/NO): NO